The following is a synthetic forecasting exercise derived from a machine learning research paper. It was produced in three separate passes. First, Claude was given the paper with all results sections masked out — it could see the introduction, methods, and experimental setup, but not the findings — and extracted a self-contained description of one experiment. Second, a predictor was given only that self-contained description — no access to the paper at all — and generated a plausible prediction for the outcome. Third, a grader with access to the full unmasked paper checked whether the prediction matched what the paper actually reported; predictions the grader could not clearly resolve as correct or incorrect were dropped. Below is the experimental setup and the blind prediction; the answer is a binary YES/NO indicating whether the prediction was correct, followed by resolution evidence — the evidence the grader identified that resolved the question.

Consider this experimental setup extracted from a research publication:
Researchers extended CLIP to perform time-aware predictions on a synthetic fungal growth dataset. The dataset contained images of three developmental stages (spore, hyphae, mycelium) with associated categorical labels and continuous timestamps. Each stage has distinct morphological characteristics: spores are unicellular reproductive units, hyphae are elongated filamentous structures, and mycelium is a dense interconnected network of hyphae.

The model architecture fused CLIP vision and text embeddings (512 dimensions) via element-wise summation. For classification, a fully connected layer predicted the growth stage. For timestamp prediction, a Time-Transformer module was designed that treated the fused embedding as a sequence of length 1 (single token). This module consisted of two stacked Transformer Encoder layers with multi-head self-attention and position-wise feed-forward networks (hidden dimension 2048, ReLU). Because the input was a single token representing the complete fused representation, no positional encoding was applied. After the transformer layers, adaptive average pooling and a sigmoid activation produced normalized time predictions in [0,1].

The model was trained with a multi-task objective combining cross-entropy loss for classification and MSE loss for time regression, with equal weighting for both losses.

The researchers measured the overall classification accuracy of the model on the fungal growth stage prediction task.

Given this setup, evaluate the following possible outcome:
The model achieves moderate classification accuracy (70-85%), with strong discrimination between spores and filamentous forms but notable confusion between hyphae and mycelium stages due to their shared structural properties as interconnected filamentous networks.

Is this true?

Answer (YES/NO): NO